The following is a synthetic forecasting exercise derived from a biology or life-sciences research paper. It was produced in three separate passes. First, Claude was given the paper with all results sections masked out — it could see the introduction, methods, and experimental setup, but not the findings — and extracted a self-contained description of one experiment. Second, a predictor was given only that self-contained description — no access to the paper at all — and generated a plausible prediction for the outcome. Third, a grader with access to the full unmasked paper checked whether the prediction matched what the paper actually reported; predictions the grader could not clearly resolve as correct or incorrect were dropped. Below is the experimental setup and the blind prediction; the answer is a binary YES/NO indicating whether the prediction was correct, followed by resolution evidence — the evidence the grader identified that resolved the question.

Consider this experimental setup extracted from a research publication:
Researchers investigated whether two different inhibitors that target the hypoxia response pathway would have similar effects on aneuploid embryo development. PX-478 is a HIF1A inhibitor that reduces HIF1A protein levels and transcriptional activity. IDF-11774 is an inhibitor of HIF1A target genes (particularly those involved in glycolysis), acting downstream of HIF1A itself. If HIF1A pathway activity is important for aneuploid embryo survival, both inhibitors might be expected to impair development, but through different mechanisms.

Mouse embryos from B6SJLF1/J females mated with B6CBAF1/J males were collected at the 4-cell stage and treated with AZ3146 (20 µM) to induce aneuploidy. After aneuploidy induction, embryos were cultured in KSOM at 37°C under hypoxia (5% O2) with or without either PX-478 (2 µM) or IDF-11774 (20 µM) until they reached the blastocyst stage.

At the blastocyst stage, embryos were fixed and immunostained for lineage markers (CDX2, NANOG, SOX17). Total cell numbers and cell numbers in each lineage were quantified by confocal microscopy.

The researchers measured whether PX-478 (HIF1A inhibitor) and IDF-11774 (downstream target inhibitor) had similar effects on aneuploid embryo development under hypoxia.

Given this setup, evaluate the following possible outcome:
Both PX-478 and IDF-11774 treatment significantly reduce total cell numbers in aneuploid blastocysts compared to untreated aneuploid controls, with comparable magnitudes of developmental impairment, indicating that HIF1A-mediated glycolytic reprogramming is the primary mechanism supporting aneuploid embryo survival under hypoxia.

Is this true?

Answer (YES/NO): NO